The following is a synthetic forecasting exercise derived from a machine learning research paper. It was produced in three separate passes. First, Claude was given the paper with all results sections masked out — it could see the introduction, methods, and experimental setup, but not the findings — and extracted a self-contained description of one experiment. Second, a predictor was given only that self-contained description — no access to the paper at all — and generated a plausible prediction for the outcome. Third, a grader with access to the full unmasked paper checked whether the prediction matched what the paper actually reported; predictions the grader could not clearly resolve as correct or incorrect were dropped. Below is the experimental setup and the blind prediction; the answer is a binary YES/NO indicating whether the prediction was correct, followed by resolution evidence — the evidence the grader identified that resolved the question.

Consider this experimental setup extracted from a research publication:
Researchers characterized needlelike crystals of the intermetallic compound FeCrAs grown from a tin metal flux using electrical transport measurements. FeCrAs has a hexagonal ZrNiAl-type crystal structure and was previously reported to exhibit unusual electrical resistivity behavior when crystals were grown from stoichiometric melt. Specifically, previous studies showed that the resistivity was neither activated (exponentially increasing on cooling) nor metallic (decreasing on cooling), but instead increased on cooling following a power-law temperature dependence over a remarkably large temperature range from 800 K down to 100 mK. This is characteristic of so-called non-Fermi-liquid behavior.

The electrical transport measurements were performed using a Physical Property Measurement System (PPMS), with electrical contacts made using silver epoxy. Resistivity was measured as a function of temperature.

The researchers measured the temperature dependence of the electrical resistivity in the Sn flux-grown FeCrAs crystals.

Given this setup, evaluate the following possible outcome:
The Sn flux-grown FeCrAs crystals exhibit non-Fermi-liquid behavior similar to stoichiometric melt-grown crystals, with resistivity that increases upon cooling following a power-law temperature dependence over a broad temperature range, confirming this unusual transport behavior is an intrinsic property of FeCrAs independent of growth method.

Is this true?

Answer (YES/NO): YES